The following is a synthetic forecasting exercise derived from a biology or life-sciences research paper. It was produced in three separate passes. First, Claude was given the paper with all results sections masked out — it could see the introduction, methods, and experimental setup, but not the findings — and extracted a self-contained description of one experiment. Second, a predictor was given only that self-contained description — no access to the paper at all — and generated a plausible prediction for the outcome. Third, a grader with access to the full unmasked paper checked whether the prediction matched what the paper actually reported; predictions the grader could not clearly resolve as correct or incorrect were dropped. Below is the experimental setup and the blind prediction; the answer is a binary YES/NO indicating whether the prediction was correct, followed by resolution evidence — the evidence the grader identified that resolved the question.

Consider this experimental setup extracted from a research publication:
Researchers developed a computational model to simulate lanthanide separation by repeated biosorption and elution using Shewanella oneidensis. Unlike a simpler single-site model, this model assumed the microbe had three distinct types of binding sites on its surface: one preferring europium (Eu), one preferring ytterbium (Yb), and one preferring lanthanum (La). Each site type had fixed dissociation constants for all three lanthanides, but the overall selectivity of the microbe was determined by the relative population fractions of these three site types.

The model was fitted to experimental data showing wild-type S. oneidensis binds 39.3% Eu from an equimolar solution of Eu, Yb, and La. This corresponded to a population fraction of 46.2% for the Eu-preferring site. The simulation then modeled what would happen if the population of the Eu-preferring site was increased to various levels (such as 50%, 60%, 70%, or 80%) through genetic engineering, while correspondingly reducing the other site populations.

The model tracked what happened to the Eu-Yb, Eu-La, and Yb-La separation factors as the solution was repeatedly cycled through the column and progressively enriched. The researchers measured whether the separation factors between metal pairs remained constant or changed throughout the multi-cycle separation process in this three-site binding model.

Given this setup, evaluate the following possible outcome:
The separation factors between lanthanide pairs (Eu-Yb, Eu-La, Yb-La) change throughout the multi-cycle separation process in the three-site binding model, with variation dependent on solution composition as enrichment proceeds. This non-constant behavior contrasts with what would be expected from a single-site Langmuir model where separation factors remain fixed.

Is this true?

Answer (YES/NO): YES